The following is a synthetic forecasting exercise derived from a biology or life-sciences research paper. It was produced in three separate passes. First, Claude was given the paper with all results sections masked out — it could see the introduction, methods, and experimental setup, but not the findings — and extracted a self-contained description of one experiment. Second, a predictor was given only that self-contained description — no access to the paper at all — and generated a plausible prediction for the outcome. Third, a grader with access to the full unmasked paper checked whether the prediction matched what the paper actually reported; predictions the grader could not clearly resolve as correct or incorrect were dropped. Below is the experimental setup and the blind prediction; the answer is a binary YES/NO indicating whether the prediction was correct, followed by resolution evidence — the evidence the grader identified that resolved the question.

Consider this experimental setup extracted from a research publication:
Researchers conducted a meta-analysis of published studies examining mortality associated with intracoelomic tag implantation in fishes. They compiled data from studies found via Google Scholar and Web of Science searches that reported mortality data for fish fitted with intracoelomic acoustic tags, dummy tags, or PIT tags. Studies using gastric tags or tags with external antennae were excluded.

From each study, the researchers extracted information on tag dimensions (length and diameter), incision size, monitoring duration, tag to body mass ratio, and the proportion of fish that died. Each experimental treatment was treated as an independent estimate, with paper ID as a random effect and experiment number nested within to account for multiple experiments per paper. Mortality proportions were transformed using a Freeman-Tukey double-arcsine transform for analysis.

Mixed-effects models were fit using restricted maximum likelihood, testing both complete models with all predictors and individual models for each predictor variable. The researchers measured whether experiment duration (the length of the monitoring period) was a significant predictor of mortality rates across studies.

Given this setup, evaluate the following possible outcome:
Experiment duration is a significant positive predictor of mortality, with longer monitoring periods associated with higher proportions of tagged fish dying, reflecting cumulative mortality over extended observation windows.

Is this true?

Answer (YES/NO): NO